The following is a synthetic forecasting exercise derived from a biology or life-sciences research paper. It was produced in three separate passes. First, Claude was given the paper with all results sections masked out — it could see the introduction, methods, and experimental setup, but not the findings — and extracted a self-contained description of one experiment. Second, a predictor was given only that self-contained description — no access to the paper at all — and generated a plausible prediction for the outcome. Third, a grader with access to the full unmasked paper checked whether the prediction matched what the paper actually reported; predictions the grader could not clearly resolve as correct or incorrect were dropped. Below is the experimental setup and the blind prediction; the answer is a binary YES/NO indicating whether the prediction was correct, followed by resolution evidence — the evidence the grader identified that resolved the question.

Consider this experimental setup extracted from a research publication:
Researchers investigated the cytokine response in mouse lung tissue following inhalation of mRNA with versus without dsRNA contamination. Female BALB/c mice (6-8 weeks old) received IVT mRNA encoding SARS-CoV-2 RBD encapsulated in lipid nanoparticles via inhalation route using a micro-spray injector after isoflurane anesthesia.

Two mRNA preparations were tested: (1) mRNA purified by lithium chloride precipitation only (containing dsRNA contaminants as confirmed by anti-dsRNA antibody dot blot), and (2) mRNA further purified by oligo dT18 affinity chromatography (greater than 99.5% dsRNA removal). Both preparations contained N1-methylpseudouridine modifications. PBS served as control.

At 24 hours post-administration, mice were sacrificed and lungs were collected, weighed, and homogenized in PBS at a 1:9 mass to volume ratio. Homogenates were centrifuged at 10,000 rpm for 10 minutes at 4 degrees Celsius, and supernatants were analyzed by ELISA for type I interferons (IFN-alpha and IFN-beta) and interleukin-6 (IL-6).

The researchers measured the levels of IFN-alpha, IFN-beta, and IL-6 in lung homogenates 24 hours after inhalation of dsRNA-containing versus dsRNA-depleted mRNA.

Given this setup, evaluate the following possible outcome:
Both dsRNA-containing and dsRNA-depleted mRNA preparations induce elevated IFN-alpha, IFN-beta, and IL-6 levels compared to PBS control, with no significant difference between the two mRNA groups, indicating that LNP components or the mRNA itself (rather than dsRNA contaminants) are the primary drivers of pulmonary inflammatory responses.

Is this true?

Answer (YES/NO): NO